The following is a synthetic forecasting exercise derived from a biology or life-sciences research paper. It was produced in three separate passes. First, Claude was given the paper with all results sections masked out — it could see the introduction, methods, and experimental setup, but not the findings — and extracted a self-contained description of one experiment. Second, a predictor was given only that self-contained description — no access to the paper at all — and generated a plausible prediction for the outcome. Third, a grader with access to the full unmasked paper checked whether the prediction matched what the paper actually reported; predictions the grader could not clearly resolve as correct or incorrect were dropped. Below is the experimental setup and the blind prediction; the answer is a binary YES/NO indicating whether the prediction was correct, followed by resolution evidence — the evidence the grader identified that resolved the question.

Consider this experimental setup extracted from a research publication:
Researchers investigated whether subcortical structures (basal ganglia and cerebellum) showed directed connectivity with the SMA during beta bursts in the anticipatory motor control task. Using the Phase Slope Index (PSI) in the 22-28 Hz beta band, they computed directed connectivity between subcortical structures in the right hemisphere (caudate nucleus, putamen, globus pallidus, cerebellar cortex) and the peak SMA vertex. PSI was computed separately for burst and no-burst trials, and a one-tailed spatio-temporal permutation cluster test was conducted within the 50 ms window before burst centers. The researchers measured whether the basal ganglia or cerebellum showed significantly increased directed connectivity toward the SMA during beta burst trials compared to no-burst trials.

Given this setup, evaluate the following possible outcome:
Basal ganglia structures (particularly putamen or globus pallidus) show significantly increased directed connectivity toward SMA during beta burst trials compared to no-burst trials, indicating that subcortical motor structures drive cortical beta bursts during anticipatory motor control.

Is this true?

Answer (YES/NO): NO